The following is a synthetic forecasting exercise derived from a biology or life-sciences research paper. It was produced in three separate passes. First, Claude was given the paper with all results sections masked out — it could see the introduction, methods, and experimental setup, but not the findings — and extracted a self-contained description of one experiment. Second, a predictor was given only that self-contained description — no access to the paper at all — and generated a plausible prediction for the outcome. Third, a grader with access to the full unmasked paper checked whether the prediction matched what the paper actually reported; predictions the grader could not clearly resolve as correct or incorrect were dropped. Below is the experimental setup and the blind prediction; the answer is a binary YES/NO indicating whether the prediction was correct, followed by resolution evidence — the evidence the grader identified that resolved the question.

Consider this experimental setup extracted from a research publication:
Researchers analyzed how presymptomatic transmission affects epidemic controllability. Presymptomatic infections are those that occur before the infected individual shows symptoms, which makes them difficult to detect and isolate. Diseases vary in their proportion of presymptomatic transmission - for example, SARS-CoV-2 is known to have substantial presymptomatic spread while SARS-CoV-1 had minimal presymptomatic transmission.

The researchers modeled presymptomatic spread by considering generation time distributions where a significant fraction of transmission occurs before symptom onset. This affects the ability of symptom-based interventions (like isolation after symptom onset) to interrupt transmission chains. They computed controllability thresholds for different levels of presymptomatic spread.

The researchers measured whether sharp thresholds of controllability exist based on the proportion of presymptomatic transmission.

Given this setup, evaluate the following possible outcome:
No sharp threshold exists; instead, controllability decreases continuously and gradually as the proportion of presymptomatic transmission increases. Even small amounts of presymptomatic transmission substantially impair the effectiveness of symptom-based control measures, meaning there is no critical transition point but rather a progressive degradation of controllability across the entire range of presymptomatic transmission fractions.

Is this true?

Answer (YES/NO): NO